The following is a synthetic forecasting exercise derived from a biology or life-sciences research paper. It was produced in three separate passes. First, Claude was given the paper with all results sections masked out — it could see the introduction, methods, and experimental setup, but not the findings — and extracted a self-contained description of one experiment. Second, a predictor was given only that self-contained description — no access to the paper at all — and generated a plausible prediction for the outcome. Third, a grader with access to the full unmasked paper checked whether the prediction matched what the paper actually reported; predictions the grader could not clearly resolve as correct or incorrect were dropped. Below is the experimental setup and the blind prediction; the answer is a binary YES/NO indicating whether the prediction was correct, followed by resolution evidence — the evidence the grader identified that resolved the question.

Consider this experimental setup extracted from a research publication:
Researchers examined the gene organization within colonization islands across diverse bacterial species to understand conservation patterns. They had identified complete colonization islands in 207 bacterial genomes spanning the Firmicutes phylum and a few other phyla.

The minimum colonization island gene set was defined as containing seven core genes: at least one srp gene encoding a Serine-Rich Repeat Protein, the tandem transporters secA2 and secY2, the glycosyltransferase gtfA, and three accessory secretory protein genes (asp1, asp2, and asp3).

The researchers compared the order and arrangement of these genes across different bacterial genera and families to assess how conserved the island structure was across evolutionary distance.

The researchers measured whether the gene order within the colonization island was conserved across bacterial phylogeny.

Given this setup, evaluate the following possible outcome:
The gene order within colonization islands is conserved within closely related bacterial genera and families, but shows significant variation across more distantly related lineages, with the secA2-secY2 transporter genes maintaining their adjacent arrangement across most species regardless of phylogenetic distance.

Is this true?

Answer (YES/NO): YES